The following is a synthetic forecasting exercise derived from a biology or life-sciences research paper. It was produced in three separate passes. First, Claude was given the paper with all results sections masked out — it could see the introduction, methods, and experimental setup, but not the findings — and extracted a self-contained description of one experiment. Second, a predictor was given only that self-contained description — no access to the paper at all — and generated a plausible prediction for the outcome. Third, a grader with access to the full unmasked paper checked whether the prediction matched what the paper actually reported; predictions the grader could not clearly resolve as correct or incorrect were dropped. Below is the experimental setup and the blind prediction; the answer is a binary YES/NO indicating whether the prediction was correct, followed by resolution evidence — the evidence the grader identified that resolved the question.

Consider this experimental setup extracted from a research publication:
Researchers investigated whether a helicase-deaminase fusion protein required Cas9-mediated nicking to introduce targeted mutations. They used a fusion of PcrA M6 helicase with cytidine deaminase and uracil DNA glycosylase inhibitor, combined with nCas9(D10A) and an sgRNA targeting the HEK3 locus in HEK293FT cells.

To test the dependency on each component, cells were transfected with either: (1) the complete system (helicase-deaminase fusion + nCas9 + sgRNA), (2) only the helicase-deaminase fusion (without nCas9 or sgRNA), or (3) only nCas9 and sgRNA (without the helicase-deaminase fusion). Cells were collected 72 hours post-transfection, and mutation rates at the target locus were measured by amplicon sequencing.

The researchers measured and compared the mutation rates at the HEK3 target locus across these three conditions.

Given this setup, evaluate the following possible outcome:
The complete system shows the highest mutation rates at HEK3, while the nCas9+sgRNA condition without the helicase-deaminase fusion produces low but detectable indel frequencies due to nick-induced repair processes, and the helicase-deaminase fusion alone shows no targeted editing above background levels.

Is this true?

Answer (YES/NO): NO